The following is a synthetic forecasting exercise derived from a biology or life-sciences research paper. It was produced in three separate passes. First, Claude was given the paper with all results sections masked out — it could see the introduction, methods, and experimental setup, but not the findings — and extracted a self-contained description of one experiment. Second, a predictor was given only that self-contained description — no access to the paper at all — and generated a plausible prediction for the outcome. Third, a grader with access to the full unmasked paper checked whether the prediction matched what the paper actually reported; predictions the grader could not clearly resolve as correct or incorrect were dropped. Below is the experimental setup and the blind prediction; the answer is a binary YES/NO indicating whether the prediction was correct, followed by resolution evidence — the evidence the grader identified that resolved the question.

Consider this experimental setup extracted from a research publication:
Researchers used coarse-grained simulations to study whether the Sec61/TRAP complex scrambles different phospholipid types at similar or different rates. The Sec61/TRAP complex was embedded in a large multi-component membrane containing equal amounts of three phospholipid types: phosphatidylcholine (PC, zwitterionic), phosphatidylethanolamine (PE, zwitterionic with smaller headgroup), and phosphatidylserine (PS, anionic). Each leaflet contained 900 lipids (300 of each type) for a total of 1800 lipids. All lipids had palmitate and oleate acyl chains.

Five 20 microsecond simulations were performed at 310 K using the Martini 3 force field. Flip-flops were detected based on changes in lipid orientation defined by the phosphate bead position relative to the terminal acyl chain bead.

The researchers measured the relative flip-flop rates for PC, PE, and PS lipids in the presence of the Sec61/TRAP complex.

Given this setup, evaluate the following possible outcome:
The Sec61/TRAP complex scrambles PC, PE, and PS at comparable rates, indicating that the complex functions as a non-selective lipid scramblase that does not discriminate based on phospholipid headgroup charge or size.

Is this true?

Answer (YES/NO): NO